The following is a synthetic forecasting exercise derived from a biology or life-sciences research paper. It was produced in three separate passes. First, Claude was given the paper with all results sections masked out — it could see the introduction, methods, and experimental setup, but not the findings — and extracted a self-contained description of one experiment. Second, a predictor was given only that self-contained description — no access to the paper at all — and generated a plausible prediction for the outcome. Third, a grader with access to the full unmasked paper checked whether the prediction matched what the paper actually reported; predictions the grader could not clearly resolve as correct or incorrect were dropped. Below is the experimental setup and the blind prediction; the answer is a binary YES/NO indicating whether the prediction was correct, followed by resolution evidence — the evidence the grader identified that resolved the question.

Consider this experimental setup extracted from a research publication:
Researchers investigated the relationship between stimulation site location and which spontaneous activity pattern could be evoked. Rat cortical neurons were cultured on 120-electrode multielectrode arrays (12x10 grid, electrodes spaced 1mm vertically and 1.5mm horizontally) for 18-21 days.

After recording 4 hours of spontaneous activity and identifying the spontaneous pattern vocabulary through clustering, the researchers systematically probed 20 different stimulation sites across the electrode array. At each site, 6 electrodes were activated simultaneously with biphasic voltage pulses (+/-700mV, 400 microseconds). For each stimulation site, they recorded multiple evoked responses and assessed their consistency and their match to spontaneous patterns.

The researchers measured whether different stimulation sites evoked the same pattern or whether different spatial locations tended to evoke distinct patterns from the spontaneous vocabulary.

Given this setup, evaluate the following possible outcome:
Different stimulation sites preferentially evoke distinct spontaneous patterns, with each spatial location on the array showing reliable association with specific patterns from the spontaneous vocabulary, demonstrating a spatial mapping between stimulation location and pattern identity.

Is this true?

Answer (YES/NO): NO